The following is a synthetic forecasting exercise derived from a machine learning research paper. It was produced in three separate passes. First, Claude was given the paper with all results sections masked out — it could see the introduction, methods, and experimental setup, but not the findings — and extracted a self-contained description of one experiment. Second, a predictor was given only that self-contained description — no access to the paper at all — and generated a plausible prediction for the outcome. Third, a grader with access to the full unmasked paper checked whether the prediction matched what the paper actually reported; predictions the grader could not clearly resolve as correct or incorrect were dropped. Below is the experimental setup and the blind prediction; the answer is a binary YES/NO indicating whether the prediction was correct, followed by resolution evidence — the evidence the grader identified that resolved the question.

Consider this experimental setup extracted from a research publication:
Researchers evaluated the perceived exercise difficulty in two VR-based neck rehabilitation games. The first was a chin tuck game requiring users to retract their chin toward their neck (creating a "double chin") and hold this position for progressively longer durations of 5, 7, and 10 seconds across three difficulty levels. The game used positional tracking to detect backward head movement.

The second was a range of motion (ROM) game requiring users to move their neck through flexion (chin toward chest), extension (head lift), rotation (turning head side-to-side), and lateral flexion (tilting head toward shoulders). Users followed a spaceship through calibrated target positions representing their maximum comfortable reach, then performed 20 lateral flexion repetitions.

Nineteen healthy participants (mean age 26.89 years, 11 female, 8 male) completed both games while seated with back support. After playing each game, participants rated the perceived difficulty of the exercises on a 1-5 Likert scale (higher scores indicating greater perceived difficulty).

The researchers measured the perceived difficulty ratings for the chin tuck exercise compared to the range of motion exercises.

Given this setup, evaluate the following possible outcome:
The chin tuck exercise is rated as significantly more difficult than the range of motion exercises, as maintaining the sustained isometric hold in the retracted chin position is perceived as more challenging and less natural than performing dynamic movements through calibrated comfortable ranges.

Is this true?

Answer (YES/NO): NO